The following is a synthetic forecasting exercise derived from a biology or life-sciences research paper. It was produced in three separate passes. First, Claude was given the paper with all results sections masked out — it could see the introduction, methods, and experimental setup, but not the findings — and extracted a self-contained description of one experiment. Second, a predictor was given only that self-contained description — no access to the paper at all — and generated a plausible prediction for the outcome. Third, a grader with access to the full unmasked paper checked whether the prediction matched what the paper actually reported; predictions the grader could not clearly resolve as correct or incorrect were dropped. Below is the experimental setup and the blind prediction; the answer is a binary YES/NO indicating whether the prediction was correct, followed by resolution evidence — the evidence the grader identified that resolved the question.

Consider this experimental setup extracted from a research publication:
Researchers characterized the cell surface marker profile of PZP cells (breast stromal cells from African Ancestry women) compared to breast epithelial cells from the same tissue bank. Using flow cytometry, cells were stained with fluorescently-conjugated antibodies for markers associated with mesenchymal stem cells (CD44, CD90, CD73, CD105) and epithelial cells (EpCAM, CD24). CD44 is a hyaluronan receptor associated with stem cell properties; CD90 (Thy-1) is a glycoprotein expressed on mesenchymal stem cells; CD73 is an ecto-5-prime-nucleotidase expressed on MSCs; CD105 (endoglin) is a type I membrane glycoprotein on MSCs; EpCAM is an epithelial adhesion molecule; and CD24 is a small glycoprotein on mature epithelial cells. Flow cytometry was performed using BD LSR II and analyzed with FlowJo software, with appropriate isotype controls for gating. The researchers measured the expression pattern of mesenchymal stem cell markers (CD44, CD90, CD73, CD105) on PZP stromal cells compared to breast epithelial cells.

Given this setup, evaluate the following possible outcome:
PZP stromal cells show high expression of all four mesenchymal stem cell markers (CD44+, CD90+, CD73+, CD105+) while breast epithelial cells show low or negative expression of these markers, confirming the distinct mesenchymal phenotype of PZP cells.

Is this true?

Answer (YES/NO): NO